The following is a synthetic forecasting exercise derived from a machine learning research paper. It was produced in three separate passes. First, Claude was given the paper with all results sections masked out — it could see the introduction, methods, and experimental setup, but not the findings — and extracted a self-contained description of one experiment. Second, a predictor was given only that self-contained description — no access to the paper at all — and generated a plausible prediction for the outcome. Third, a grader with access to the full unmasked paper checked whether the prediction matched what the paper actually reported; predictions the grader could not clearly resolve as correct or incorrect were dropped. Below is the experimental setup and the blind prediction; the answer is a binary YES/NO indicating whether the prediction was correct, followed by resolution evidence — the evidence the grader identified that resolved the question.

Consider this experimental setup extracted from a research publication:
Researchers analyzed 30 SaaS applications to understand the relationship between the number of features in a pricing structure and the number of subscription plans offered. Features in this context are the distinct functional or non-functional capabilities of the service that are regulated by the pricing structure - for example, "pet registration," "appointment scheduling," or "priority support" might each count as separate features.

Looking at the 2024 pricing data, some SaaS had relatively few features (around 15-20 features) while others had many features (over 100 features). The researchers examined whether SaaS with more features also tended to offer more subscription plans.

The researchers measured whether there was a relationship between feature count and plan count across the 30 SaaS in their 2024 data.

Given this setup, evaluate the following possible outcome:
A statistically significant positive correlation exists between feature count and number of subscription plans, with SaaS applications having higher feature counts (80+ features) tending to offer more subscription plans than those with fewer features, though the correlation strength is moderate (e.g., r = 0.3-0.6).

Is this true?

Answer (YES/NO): NO